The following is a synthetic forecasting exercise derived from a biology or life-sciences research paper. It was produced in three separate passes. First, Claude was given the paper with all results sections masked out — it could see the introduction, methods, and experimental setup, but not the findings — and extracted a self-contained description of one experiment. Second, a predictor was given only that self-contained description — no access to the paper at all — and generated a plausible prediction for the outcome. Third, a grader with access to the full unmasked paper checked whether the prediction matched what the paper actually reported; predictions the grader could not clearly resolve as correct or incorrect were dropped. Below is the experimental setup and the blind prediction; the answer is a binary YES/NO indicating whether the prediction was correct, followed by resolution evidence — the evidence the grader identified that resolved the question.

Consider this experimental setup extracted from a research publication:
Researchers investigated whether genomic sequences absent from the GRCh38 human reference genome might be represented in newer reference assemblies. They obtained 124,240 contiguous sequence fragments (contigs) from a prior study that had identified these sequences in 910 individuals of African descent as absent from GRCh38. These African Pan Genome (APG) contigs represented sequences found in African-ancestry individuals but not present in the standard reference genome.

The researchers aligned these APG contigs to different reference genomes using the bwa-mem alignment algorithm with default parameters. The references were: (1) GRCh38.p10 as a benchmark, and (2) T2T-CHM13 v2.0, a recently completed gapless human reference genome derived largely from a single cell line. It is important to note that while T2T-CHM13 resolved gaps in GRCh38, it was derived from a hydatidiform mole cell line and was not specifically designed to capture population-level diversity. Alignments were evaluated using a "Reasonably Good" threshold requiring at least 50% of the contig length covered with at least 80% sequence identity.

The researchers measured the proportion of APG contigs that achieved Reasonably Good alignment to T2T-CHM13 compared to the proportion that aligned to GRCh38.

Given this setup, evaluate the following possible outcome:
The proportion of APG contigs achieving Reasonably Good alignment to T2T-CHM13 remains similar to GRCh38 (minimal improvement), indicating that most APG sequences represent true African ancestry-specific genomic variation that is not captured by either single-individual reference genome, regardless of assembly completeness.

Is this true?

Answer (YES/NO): NO